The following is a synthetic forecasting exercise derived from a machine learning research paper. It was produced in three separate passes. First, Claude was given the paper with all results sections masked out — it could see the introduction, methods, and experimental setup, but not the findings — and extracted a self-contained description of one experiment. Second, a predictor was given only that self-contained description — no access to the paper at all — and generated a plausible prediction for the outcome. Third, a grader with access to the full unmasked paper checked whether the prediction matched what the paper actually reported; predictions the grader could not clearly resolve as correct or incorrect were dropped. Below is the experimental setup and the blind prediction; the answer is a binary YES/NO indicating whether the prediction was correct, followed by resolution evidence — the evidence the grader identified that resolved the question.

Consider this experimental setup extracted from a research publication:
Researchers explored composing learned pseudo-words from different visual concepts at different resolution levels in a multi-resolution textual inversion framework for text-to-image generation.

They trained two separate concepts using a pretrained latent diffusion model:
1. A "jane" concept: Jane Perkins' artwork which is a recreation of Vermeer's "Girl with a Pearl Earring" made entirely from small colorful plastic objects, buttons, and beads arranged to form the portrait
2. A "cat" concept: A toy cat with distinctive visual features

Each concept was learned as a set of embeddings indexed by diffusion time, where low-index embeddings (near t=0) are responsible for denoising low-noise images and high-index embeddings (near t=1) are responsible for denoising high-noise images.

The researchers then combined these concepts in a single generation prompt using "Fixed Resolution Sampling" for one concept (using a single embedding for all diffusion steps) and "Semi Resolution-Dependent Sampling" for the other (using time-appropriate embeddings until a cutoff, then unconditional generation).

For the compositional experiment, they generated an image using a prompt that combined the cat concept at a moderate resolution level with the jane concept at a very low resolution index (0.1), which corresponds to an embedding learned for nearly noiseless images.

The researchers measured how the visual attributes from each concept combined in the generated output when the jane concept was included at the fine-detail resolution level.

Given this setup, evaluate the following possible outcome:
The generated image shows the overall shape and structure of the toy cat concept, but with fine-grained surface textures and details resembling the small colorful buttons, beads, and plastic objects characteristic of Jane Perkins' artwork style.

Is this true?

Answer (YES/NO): YES